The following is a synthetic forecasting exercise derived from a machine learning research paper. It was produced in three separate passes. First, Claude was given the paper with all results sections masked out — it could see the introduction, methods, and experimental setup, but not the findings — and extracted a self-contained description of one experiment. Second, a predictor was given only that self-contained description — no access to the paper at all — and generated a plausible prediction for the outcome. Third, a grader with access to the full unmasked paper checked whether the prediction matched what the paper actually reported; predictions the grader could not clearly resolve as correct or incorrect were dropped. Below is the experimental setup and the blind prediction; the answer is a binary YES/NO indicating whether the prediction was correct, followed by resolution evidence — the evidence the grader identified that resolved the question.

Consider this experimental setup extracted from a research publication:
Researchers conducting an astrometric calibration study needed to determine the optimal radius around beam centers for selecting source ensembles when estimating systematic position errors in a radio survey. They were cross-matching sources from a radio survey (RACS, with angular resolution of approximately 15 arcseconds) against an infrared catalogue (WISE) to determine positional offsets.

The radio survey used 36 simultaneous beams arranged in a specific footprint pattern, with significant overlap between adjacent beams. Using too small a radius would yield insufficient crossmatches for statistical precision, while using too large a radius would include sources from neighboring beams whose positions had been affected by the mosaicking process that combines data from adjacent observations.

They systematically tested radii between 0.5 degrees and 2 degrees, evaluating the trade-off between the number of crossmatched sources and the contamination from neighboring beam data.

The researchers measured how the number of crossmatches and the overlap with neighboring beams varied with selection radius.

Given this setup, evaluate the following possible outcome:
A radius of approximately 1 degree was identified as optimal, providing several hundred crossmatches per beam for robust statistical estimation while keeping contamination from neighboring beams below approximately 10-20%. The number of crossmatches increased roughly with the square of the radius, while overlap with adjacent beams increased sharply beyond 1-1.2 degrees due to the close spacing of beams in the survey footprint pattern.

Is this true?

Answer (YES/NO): NO